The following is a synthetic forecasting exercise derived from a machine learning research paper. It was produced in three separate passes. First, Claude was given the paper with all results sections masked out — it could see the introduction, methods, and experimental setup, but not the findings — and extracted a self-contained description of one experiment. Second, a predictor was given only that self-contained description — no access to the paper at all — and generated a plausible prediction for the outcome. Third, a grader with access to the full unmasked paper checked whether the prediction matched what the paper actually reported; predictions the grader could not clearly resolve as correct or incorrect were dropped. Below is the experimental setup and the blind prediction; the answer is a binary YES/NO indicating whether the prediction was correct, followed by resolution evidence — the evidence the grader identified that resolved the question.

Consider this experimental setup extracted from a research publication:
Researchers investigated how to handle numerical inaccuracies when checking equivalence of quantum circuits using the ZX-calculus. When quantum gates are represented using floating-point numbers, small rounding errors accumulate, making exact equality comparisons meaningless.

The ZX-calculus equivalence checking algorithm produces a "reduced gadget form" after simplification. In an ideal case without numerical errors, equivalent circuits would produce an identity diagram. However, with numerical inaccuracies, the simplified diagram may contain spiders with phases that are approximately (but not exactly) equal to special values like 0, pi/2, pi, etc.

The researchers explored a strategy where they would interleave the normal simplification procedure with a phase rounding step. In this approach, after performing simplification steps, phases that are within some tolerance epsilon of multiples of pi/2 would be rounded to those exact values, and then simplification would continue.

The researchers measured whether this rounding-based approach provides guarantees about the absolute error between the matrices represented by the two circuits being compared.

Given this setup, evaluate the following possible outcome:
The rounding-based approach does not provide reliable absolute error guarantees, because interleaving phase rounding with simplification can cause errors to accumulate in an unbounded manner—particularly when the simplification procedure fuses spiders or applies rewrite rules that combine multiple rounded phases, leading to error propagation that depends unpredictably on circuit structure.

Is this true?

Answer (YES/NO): YES